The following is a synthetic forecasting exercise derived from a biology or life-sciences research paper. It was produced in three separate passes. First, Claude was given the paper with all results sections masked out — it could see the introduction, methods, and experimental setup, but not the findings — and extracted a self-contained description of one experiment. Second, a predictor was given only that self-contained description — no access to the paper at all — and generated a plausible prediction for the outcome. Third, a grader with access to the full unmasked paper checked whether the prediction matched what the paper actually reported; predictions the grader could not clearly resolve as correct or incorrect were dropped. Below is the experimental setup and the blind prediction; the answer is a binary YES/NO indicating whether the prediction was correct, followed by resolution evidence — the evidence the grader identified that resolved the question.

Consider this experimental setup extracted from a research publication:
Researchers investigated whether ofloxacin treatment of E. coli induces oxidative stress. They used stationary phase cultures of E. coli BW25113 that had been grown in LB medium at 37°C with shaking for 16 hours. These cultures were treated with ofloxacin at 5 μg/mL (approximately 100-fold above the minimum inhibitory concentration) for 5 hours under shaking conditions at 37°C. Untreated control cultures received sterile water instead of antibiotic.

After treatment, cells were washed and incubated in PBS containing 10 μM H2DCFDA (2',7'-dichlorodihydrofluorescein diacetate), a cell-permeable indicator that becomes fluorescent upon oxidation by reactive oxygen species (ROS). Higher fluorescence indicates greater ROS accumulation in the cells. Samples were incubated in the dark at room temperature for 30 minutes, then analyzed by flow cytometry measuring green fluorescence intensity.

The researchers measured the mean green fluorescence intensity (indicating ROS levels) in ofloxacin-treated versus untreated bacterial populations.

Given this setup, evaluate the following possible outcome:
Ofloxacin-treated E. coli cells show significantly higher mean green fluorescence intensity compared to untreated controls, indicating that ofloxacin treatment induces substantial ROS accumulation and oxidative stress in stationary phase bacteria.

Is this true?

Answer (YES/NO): YES